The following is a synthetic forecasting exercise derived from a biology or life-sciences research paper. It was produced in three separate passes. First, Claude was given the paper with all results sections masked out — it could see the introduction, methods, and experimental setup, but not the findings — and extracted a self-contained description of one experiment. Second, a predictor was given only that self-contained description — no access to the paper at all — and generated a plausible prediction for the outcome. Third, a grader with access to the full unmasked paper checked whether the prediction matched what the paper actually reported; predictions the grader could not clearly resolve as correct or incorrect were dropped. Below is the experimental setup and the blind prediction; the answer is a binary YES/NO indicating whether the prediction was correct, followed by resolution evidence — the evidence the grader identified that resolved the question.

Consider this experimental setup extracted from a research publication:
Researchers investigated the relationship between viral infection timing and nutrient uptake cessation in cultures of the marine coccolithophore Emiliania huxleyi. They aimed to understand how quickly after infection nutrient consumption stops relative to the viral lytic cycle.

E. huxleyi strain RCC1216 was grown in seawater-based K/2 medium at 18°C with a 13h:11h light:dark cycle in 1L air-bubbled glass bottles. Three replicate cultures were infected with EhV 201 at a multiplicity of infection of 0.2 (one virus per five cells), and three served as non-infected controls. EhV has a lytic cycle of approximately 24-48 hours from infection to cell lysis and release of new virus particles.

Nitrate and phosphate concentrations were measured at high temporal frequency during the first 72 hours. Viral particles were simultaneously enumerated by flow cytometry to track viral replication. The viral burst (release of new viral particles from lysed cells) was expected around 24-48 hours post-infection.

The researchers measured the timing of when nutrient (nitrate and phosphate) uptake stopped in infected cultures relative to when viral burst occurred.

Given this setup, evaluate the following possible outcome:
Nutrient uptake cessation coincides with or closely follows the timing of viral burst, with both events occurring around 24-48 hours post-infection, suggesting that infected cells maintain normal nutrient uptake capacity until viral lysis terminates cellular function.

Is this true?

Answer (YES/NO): NO